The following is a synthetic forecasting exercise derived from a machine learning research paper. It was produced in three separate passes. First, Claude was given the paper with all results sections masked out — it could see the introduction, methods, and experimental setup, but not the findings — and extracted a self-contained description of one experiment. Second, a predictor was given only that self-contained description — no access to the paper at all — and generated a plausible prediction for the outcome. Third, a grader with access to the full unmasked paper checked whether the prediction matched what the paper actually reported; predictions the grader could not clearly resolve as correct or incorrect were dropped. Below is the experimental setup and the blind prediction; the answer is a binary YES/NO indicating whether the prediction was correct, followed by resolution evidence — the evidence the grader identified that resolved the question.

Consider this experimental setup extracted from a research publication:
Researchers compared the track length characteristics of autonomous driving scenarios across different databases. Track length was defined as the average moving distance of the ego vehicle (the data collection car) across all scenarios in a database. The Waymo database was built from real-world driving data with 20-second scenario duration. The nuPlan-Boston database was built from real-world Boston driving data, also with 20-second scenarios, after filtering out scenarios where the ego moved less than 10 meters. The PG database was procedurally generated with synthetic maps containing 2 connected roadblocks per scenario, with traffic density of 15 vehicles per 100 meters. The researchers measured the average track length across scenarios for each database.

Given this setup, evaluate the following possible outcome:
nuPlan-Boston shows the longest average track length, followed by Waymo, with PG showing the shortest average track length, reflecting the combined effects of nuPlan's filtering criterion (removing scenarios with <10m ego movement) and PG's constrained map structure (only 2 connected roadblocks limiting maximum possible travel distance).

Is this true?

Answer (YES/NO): NO